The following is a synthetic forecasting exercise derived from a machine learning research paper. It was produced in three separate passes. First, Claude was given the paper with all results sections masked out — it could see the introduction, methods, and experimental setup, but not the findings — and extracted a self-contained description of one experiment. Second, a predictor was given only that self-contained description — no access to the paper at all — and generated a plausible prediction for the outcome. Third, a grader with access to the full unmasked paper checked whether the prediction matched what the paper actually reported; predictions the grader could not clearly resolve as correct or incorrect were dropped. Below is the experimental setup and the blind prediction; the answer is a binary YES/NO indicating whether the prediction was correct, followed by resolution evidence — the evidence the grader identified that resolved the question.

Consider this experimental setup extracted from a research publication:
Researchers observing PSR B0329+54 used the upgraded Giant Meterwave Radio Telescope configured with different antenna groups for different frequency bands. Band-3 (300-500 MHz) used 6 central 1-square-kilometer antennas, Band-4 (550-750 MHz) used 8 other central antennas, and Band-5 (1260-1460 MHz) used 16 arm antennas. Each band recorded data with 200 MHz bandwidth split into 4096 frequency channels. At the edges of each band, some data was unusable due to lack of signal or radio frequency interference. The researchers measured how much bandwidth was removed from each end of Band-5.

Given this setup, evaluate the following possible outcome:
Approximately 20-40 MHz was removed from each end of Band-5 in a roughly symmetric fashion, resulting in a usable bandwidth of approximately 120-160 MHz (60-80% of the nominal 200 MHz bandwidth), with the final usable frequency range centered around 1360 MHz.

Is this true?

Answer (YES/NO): NO